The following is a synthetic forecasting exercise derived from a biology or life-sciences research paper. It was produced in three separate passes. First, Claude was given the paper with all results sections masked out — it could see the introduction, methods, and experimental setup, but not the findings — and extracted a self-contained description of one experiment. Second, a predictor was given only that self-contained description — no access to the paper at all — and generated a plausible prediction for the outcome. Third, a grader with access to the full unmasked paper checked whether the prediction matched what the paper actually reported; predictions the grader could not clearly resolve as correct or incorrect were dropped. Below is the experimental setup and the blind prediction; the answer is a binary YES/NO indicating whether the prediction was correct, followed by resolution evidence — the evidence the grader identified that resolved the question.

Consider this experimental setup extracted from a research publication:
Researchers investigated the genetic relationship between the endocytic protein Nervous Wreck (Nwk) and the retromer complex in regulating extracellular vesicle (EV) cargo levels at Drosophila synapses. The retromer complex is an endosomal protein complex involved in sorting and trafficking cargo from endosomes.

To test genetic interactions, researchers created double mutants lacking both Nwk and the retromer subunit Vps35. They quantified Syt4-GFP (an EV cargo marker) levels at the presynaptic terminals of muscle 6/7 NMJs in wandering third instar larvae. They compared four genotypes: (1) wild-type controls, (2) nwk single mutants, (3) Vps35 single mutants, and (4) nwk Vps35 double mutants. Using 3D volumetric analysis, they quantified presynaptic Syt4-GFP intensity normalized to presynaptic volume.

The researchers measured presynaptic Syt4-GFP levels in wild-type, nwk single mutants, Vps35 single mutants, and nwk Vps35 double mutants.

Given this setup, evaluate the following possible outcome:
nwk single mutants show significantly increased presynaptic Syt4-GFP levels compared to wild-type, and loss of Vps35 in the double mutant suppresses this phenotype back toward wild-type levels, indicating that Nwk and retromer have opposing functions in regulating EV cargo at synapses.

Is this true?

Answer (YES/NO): NO